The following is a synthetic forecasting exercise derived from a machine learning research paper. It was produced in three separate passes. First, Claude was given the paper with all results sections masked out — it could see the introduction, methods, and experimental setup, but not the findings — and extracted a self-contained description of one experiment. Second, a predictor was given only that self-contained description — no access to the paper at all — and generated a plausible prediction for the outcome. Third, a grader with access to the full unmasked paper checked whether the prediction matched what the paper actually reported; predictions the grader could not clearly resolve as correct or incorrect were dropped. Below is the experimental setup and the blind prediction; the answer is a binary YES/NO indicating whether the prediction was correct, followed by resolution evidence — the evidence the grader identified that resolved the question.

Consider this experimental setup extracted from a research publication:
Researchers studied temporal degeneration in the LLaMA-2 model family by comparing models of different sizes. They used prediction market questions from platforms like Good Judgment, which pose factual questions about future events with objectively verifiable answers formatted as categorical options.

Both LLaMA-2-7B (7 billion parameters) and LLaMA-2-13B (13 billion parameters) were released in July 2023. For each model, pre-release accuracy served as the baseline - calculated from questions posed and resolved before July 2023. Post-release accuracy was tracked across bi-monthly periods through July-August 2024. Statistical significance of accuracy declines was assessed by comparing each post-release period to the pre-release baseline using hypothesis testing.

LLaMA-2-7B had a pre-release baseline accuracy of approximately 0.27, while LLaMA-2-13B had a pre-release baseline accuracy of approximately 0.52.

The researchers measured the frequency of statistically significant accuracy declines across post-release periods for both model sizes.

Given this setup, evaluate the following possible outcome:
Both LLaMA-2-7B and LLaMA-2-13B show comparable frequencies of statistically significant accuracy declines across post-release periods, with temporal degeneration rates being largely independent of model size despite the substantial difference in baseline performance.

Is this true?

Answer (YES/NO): NO